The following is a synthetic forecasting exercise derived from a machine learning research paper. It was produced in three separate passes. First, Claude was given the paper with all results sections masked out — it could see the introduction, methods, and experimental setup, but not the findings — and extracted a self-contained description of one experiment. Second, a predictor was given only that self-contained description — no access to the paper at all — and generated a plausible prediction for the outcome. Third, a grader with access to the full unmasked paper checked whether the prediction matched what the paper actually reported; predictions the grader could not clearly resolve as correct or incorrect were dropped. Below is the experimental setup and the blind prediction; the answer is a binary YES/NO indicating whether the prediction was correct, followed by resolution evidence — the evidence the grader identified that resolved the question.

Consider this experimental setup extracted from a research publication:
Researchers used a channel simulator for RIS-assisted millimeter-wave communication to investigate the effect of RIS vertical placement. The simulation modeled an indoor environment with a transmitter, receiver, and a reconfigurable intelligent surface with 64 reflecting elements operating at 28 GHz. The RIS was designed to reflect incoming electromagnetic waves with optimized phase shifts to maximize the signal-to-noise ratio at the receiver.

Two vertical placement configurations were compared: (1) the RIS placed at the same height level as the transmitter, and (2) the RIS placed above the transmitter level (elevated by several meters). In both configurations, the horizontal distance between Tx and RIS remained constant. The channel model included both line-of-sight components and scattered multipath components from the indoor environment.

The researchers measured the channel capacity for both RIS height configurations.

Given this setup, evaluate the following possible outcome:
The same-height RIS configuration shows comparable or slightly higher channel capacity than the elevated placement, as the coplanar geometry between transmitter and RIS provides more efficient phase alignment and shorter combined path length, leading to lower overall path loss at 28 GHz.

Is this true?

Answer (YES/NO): NO